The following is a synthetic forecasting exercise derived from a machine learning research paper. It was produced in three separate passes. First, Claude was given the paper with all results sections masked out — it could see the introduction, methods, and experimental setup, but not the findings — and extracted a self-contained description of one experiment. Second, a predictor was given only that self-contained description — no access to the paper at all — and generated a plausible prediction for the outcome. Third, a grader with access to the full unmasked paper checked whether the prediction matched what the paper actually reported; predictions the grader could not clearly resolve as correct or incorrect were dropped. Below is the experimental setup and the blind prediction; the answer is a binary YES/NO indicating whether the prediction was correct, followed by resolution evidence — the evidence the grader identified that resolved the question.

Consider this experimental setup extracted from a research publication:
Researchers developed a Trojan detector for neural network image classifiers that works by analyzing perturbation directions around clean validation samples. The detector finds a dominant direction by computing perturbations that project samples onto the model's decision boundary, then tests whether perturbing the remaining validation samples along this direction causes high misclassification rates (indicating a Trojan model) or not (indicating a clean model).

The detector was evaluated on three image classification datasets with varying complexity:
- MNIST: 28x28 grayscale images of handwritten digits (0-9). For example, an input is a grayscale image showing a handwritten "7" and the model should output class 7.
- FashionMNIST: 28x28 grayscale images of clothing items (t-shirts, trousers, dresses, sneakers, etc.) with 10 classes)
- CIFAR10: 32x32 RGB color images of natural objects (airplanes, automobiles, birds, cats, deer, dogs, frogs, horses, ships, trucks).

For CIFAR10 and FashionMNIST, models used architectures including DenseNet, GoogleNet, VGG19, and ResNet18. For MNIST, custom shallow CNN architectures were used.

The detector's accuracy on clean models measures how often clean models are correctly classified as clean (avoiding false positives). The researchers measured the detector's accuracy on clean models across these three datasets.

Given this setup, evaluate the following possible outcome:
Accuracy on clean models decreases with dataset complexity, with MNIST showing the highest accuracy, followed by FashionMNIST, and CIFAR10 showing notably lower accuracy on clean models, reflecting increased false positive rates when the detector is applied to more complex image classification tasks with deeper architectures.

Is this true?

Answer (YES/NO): NO